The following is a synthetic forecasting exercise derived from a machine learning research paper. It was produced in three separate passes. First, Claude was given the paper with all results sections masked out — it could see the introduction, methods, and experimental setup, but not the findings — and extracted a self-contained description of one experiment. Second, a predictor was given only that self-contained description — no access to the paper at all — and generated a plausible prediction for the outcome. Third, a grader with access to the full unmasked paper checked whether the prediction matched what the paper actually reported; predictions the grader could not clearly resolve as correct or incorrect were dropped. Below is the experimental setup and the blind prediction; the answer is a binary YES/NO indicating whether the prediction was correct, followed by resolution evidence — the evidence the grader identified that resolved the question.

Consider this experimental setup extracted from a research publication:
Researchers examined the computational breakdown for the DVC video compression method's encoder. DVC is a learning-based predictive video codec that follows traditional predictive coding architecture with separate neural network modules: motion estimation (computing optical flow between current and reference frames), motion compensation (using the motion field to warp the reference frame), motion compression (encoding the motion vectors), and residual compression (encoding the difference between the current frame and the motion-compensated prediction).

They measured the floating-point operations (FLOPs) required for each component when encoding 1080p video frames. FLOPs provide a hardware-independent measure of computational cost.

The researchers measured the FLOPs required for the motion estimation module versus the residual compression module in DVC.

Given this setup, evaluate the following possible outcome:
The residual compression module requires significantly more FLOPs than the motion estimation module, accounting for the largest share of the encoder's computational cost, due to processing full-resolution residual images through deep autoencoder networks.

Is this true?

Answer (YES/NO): NO